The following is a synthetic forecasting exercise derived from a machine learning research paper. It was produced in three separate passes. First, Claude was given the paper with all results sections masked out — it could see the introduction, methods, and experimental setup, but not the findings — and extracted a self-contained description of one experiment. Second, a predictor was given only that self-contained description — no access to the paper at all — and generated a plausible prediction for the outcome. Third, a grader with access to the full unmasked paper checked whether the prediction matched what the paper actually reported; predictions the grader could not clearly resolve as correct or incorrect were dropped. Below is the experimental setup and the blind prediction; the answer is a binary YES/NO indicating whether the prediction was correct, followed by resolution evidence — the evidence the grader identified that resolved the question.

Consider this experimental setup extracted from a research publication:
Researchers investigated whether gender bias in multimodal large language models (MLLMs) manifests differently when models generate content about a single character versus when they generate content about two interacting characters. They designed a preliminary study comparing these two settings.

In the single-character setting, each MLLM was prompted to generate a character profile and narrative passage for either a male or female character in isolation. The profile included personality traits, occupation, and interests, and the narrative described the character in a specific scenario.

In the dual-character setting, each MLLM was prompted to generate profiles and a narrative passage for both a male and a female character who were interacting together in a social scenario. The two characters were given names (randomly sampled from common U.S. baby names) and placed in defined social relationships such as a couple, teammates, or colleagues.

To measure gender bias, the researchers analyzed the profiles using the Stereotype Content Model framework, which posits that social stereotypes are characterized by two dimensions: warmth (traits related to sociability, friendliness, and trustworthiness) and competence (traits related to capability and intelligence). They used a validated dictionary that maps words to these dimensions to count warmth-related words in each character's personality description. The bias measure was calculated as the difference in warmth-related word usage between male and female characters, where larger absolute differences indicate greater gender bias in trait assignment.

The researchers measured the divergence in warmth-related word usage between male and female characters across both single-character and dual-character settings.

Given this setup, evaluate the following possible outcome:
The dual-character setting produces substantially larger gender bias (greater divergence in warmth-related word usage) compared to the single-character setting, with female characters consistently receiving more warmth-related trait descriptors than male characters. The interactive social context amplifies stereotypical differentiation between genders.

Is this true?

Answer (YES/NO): YES